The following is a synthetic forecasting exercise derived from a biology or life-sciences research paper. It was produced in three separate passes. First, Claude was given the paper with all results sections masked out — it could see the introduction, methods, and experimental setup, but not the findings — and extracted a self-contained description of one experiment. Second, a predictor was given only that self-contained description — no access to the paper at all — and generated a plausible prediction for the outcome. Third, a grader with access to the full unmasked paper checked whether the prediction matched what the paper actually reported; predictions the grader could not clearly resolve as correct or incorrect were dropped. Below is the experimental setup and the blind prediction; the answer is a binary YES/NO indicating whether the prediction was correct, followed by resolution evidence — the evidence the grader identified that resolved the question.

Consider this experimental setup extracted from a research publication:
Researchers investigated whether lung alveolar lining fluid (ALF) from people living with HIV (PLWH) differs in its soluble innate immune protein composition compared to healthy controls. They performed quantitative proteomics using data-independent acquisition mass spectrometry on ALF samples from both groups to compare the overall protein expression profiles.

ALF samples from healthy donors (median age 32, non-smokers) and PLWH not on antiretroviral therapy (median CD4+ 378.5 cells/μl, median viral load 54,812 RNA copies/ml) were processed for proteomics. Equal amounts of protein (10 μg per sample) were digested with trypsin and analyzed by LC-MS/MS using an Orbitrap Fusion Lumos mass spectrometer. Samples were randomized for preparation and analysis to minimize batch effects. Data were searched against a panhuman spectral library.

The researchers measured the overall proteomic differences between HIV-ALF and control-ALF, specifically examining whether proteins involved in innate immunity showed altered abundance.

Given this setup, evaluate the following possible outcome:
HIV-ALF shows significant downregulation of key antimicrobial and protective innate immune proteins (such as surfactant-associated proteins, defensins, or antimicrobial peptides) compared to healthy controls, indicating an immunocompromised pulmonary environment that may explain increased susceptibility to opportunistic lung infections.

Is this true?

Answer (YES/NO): NO